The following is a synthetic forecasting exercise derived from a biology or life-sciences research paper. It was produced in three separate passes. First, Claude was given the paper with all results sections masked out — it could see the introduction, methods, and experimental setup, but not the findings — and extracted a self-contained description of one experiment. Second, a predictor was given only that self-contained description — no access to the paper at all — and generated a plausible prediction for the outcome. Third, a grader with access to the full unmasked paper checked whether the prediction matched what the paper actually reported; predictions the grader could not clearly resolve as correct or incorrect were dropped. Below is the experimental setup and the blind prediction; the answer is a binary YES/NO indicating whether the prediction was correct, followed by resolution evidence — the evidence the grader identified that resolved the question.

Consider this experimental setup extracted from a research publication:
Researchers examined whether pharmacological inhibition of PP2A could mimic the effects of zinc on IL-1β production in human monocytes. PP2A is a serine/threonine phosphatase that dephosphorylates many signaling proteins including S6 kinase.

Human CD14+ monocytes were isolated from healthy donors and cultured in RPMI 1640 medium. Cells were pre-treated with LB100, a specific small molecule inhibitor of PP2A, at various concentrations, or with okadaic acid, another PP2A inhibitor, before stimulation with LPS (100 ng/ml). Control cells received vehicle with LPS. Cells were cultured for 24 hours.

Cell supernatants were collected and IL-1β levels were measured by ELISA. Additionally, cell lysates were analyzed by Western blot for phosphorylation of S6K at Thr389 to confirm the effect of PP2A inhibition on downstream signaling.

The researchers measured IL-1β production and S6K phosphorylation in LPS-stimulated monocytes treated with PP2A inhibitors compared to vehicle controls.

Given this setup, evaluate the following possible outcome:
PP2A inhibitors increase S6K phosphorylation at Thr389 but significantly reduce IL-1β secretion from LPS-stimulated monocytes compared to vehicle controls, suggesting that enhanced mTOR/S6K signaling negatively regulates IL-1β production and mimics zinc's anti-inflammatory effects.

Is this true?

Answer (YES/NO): NO